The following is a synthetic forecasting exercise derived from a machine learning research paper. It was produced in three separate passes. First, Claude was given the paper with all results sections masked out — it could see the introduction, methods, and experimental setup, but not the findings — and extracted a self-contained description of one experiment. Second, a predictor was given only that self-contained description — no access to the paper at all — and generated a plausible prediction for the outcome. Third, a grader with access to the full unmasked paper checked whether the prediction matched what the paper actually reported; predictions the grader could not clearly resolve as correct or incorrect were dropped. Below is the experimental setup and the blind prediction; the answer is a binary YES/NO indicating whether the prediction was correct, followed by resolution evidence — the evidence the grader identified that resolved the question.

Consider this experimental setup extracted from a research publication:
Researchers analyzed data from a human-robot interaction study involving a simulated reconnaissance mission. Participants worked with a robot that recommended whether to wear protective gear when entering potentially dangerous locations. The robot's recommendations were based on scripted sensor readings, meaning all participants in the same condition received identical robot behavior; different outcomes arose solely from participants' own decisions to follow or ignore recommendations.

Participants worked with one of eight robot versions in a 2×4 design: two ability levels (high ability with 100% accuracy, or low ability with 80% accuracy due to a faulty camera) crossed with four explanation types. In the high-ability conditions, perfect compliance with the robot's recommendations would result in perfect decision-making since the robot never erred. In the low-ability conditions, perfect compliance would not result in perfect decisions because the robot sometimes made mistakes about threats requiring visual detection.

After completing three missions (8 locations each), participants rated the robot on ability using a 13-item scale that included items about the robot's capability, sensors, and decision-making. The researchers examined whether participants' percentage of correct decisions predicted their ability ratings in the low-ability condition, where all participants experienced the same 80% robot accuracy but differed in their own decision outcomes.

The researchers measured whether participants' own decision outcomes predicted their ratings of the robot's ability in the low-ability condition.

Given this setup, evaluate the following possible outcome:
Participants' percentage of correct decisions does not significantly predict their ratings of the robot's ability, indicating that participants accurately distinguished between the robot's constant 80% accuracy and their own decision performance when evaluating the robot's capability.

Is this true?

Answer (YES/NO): NO